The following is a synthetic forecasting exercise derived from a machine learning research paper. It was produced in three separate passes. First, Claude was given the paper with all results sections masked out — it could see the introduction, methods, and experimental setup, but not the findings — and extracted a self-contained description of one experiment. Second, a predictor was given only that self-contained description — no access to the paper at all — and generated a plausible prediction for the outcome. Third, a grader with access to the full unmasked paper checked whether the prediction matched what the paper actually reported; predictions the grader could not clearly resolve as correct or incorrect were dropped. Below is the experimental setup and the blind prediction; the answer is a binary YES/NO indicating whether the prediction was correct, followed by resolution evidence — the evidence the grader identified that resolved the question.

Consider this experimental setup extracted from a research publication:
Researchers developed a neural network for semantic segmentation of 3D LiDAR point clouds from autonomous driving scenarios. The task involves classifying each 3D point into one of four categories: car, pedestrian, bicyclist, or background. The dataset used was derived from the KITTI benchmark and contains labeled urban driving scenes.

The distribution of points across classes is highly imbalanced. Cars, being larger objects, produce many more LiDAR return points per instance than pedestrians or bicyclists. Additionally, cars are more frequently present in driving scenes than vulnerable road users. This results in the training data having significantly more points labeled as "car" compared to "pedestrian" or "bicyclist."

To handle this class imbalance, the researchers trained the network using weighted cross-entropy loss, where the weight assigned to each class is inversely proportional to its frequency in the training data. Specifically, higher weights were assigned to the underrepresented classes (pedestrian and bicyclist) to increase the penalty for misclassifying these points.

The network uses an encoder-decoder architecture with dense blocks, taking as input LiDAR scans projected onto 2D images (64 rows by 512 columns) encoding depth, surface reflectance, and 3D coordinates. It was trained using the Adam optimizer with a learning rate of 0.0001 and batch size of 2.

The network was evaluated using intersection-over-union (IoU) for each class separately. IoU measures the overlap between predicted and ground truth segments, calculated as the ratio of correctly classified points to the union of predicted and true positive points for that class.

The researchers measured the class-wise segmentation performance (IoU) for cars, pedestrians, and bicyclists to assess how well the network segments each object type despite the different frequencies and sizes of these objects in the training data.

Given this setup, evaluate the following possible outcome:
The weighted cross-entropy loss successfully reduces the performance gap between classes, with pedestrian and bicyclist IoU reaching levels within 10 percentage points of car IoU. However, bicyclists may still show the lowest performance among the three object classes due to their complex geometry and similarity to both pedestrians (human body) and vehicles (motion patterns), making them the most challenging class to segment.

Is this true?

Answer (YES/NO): NO